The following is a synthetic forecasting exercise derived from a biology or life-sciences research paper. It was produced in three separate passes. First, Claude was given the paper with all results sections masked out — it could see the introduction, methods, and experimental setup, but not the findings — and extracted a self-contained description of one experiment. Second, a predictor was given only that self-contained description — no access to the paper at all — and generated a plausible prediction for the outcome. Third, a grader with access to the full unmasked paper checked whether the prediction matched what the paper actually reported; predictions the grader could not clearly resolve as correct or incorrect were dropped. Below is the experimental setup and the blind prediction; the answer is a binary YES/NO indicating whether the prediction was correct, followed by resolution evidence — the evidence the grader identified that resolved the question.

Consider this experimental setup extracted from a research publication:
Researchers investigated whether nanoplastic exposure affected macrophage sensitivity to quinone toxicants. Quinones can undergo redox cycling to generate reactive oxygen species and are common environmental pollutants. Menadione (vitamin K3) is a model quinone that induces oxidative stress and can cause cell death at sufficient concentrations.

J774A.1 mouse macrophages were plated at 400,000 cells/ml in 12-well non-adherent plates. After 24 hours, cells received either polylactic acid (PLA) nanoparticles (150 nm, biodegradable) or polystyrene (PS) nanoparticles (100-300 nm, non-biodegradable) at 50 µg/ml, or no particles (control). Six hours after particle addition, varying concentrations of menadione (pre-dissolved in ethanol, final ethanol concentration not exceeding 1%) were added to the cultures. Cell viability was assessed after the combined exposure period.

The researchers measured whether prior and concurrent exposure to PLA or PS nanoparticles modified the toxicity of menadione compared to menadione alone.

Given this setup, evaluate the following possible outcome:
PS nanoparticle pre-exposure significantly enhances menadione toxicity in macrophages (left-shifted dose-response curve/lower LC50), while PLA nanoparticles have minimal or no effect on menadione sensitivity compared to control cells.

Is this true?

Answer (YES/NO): NO